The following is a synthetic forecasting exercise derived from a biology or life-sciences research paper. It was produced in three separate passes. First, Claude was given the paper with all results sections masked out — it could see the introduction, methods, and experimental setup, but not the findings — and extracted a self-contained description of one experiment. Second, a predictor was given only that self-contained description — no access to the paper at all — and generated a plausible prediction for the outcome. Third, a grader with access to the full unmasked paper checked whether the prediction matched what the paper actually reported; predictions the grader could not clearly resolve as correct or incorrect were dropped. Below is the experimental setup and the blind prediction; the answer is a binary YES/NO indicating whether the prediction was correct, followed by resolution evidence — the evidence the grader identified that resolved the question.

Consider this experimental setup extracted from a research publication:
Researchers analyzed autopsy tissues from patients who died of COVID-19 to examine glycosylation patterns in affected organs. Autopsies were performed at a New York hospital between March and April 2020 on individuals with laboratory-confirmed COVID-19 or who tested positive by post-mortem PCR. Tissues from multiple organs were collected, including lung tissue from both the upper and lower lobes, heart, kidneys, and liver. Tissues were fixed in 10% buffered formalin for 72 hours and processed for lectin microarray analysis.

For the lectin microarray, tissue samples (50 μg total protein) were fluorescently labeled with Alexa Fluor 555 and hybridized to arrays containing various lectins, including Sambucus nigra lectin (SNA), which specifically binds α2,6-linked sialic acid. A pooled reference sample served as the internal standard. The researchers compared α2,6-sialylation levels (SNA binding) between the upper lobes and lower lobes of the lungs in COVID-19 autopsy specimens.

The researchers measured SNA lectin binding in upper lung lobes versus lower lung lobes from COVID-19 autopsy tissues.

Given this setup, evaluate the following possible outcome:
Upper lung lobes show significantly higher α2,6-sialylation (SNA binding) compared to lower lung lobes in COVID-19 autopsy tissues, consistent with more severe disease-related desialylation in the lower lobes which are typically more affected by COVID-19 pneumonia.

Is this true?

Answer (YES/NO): NO